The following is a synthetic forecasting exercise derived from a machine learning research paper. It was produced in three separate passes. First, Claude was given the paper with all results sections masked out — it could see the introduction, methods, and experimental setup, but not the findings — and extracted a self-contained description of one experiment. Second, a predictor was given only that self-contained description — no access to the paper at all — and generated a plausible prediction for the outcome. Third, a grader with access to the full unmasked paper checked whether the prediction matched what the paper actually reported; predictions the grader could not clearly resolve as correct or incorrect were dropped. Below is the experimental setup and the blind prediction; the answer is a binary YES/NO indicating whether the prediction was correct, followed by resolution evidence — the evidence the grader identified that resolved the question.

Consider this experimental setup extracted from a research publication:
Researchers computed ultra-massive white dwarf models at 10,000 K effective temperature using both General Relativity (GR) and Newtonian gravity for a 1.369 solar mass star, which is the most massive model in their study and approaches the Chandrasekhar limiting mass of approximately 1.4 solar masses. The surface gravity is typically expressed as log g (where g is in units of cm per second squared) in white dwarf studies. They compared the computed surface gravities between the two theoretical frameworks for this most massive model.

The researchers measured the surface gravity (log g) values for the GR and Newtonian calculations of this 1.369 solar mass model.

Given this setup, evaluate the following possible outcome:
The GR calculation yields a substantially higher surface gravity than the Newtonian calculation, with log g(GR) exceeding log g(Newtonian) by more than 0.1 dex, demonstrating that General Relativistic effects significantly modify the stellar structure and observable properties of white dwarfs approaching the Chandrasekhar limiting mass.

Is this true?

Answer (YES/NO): YES